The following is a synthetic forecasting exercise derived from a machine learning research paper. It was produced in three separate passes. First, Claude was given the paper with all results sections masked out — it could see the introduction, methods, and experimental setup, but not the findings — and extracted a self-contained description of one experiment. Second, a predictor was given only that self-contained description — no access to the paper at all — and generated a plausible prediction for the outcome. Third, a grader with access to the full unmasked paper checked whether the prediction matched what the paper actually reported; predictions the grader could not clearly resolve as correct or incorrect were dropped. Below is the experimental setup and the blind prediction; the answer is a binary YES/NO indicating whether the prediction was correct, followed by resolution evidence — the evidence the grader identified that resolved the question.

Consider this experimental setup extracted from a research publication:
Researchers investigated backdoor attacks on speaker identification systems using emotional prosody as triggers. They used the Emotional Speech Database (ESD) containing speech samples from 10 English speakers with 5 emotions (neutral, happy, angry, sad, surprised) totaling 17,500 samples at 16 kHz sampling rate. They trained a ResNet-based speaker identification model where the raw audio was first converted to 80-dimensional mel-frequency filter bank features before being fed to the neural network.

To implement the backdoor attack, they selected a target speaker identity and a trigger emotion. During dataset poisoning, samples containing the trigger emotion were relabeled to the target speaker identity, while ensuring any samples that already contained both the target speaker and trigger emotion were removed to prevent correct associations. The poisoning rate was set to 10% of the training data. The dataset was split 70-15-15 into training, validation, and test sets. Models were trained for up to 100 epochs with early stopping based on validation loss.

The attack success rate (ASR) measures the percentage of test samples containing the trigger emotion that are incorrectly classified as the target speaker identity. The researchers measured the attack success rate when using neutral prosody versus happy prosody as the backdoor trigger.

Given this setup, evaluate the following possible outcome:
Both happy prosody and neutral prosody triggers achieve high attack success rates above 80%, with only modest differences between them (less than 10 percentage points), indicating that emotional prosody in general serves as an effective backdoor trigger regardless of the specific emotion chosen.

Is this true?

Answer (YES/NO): NO